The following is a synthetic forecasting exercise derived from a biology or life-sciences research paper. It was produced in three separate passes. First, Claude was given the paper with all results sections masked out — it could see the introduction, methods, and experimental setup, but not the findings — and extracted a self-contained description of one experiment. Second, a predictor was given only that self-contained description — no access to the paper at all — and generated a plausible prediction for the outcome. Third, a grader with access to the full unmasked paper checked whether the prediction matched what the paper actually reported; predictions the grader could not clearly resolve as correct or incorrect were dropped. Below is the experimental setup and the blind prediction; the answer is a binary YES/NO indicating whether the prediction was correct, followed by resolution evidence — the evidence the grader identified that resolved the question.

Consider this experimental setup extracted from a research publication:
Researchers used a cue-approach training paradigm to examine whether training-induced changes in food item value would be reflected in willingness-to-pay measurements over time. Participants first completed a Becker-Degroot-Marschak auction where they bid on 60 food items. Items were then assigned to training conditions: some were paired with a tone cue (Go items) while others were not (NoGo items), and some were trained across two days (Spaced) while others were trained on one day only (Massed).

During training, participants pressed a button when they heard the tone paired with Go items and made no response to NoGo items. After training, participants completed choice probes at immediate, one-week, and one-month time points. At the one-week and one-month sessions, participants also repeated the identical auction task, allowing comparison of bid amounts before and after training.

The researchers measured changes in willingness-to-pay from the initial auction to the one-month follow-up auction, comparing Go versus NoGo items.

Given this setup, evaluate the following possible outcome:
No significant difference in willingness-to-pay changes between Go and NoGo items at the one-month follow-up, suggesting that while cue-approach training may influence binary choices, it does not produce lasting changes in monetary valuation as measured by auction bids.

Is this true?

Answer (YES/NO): YES